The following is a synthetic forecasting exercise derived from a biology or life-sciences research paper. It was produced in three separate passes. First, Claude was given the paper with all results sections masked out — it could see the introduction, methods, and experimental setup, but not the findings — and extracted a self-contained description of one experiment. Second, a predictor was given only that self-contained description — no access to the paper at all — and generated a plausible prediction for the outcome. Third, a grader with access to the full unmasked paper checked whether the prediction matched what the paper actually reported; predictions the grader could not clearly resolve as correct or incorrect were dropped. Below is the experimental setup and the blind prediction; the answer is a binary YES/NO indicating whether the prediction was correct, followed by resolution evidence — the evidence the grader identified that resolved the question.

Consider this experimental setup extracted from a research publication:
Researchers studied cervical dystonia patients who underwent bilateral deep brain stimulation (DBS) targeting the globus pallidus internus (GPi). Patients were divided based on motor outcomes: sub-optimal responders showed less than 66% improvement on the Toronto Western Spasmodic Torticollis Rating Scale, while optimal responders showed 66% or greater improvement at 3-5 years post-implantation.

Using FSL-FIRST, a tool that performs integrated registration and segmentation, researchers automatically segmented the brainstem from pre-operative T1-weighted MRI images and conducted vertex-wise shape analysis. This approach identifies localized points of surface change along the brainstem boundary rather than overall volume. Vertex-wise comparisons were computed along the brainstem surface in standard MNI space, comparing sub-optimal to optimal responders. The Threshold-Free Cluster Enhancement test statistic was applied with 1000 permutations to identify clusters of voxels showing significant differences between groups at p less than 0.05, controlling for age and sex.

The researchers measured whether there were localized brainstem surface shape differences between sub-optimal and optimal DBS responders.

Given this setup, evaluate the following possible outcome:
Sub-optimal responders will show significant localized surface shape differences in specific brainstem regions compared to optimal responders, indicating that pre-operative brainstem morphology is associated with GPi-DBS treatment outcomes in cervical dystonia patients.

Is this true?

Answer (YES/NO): YES